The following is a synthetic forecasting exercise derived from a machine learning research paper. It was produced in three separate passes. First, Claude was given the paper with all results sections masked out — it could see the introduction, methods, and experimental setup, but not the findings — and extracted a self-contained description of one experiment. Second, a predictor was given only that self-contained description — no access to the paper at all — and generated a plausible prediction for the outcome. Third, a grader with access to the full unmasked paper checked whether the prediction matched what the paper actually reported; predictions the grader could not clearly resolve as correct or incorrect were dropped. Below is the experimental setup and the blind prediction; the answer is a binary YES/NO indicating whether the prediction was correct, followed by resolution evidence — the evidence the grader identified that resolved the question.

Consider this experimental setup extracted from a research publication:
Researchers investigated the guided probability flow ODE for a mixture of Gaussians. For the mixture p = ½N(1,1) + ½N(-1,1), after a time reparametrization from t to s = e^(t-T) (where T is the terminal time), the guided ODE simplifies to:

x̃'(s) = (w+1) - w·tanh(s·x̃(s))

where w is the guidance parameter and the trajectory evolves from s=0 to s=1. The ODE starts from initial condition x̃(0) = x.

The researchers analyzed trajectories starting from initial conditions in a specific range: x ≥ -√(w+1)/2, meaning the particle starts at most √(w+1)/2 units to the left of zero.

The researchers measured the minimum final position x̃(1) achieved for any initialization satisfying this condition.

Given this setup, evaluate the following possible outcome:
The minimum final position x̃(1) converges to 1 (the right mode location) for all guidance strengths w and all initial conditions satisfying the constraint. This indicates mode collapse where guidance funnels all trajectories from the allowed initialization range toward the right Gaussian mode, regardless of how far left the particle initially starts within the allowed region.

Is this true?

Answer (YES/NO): NO